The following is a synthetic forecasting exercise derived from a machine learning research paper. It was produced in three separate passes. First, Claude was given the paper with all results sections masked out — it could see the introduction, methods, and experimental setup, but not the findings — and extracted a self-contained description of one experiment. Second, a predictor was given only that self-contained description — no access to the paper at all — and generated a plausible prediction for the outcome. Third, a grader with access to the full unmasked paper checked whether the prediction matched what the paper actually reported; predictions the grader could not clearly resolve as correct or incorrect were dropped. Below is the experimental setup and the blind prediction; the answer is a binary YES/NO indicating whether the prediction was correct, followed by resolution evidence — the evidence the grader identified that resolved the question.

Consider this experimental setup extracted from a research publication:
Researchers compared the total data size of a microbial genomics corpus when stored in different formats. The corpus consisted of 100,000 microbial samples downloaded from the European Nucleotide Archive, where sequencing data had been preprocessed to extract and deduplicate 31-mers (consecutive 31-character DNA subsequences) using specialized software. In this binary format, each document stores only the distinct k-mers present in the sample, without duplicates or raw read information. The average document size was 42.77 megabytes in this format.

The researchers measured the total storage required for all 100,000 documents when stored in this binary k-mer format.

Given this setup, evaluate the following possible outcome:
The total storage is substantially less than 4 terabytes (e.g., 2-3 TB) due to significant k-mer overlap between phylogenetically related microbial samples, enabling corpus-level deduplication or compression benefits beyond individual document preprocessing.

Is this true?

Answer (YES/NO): NO